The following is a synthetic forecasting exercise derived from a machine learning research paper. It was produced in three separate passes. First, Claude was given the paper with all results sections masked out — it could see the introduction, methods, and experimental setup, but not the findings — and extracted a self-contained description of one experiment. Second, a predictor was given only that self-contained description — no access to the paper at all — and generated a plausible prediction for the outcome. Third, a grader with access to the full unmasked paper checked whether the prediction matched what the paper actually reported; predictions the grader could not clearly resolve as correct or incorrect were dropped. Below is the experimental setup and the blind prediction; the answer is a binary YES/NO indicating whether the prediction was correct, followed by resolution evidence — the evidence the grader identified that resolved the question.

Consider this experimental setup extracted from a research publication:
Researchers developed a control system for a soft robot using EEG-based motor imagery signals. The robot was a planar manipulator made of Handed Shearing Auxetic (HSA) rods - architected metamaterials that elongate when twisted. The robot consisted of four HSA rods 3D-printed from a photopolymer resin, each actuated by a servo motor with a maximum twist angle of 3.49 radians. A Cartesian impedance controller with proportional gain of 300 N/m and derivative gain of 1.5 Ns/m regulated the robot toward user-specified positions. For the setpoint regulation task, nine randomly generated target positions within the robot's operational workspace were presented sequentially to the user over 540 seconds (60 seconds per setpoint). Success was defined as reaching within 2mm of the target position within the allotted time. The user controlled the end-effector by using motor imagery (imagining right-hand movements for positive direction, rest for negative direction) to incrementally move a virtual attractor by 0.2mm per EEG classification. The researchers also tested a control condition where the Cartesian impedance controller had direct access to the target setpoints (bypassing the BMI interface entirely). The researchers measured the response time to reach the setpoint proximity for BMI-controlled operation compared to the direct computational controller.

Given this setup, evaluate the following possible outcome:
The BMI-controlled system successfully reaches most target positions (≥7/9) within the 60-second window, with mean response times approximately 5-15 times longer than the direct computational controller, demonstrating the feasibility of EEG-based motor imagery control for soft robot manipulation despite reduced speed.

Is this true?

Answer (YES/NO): NO